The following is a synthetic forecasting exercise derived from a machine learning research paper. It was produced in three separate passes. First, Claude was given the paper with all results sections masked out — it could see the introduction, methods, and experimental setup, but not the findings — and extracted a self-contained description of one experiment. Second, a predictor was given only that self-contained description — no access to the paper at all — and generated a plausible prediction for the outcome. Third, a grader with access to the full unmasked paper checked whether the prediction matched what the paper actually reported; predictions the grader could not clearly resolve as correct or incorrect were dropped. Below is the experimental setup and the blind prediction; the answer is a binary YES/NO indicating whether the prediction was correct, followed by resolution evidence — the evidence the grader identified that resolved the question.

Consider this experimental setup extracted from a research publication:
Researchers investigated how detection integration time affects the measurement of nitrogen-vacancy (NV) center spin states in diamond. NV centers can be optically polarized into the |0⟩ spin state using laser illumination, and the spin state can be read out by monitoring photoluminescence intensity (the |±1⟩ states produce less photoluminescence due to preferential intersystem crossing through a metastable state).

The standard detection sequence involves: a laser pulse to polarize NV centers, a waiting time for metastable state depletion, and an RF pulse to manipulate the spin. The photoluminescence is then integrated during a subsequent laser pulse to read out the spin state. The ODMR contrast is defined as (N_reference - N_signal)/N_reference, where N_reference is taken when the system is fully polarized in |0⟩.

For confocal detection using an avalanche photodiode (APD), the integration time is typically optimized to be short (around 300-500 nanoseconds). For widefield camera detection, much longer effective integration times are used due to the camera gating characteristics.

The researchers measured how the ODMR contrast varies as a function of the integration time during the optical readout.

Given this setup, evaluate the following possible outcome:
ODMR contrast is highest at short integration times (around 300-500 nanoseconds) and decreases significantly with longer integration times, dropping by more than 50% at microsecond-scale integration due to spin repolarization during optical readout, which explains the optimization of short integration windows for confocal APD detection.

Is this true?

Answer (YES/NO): YES